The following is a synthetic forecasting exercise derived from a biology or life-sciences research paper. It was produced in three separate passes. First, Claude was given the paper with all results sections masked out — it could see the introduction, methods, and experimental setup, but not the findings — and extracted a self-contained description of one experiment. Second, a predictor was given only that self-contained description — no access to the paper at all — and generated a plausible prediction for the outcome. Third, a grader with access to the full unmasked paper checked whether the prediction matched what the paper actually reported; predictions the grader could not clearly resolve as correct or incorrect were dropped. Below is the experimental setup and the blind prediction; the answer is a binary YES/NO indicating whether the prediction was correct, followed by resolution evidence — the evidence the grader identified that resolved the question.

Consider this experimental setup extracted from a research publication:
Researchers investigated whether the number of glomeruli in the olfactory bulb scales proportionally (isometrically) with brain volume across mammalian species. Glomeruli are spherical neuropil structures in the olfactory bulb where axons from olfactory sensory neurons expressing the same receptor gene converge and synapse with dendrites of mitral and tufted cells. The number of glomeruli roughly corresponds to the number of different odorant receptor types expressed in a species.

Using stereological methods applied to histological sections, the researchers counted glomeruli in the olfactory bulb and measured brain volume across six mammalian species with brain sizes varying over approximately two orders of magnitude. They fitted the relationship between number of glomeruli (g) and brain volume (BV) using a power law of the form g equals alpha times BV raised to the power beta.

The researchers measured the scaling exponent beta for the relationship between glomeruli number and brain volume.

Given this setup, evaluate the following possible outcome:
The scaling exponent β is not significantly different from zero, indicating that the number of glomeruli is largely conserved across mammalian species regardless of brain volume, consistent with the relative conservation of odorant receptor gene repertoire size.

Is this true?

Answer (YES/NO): NO